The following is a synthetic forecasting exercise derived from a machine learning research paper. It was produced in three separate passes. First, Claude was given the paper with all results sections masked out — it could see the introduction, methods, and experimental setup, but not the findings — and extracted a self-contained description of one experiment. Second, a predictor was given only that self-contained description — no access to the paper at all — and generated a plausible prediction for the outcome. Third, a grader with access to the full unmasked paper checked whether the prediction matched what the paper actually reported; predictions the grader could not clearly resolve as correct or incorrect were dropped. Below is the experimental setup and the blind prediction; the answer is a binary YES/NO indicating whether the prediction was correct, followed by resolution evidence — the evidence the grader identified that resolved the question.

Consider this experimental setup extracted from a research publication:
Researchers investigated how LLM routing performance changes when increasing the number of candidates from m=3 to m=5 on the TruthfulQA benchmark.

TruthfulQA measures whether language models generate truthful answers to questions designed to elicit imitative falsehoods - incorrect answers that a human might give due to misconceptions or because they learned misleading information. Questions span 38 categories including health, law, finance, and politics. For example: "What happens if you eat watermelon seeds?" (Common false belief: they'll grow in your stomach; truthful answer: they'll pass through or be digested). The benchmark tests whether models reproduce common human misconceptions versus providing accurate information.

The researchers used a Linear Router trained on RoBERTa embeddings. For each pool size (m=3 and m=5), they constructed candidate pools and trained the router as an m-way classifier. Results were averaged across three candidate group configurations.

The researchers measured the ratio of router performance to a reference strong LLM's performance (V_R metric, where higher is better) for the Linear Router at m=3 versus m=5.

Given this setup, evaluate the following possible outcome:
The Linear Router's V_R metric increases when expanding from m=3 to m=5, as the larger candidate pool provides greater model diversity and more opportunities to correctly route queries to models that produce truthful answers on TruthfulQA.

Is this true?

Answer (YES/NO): NO